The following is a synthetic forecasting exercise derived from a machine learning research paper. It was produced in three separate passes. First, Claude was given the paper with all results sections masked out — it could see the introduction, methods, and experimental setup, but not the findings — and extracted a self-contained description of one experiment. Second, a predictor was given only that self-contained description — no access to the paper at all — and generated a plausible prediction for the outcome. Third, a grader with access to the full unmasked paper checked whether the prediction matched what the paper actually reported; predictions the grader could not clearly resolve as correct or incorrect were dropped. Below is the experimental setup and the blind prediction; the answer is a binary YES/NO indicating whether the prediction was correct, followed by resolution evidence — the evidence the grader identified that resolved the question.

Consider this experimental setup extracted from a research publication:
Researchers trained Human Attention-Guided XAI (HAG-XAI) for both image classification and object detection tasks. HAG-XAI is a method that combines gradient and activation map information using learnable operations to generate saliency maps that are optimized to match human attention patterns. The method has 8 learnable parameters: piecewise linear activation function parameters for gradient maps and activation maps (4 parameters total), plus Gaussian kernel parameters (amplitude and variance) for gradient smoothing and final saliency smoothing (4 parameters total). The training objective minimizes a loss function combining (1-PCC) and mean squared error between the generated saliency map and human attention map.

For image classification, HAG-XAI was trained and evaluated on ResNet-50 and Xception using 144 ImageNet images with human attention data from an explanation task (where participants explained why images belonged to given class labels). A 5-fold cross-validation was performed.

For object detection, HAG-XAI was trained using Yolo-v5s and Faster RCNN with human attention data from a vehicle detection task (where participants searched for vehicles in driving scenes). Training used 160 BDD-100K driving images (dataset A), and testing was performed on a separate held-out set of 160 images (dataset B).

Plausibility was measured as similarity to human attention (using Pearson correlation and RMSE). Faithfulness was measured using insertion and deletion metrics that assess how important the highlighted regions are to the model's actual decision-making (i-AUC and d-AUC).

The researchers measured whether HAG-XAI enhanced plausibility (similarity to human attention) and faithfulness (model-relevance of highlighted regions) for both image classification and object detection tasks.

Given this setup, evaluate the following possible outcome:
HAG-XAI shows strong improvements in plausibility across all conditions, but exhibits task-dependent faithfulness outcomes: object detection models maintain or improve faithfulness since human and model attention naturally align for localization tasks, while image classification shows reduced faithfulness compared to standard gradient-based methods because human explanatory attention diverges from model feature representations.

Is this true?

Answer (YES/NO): YES